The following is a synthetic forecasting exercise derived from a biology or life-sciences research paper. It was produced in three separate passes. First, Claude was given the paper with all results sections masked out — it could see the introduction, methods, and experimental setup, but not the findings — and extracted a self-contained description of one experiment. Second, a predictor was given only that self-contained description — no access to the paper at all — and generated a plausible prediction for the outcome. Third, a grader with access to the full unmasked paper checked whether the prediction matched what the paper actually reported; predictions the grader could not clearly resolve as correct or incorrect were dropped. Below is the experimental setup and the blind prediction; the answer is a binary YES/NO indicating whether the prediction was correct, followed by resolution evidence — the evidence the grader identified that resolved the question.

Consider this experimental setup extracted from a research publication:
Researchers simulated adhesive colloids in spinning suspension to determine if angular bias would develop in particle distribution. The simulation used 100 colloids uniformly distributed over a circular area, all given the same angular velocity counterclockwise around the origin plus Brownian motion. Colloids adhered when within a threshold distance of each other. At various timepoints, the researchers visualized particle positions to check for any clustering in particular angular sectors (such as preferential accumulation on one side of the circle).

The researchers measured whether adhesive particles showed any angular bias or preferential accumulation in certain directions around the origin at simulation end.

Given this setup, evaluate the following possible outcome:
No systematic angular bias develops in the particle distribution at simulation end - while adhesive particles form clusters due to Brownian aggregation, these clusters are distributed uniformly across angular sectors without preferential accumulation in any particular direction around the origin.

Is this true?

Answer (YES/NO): YES